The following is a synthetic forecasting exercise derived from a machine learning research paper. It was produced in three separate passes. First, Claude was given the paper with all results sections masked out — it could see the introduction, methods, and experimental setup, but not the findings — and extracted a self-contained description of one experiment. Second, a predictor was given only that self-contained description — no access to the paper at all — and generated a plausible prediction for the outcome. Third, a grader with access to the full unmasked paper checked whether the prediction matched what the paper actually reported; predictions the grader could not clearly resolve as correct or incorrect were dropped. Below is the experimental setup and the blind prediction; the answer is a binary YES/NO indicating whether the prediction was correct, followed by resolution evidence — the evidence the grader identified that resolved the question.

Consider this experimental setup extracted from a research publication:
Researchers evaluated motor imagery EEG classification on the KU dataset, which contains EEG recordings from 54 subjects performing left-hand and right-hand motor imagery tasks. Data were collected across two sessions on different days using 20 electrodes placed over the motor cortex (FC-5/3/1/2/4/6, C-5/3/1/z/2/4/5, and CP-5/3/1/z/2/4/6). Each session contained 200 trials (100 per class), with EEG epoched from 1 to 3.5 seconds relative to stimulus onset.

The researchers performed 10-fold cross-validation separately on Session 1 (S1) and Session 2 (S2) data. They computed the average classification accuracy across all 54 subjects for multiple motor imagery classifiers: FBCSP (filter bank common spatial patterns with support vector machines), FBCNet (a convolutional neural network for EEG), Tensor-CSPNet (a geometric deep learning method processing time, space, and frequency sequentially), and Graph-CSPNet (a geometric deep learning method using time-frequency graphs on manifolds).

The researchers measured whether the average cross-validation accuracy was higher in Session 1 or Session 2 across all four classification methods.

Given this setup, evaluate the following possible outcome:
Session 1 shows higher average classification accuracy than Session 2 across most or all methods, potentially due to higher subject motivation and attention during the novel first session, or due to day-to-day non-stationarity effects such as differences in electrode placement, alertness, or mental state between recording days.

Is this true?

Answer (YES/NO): NO